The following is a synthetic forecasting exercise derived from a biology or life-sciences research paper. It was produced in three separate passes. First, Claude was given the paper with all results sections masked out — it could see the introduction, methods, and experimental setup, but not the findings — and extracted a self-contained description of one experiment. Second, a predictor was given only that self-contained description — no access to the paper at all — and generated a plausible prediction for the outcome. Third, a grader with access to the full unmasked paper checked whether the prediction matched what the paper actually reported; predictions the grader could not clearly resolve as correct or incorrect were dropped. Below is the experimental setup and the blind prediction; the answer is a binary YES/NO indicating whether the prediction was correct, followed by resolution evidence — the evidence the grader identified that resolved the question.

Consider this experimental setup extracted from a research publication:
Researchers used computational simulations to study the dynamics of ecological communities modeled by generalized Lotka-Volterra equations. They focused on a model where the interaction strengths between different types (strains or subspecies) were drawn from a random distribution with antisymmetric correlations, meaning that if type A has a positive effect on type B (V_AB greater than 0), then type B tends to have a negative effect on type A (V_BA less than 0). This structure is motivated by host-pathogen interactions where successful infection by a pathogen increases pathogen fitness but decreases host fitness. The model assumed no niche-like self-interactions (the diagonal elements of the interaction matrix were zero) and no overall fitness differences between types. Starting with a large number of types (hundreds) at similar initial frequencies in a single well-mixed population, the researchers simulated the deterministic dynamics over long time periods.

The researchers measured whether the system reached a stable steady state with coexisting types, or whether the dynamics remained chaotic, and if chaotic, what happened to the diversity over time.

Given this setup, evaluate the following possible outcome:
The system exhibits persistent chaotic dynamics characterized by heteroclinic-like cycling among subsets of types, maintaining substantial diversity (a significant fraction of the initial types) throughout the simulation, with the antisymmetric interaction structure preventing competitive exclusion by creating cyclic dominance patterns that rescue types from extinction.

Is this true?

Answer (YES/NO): NO